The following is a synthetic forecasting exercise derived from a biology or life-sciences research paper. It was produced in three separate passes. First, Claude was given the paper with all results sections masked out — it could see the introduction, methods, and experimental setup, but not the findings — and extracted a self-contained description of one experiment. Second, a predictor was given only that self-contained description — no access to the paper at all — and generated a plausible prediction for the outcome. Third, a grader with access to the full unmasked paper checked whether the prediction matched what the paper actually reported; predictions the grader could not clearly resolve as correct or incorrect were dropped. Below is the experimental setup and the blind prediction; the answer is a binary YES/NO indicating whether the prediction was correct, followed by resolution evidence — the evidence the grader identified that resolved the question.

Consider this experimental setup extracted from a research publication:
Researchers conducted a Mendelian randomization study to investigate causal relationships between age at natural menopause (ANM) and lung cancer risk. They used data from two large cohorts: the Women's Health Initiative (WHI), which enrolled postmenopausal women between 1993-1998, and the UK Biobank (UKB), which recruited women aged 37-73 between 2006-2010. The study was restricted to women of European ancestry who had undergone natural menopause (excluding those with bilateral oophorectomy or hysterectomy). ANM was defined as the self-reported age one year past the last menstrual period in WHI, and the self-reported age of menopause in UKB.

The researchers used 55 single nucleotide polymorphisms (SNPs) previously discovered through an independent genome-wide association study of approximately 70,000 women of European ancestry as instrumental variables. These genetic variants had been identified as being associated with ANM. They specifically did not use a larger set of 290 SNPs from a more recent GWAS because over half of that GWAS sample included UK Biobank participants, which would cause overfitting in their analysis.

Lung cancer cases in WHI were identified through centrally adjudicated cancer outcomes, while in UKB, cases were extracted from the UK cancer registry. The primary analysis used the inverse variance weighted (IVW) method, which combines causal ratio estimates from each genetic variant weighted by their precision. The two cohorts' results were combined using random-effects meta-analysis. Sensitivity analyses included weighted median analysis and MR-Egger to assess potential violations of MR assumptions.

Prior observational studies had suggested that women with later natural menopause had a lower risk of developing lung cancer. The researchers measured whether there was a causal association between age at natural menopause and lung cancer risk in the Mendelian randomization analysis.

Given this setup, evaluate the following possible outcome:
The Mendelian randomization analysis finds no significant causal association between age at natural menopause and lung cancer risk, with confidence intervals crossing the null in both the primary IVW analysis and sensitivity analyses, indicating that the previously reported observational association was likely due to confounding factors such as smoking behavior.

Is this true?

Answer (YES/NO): NO